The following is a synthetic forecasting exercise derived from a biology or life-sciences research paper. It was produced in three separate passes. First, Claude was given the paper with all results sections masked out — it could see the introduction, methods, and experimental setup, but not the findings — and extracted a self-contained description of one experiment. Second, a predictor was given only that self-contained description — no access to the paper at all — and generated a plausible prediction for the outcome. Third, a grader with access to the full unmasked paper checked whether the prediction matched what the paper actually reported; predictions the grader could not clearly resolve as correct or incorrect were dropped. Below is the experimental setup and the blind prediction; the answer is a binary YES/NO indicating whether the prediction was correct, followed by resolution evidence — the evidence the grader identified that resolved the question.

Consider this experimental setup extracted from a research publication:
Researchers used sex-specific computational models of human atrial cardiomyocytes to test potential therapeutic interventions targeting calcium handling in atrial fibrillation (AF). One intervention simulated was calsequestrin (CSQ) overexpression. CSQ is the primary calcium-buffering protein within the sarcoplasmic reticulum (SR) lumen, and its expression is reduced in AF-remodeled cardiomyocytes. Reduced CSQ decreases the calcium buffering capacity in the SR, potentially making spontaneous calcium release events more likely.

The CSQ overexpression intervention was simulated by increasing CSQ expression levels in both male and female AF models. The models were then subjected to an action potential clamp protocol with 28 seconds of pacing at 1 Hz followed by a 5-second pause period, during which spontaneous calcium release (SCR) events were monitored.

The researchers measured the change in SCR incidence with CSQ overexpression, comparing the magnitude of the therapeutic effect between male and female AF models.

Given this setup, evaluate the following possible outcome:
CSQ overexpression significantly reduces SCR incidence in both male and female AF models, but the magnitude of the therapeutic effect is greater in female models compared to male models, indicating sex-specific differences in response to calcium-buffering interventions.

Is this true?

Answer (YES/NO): NO